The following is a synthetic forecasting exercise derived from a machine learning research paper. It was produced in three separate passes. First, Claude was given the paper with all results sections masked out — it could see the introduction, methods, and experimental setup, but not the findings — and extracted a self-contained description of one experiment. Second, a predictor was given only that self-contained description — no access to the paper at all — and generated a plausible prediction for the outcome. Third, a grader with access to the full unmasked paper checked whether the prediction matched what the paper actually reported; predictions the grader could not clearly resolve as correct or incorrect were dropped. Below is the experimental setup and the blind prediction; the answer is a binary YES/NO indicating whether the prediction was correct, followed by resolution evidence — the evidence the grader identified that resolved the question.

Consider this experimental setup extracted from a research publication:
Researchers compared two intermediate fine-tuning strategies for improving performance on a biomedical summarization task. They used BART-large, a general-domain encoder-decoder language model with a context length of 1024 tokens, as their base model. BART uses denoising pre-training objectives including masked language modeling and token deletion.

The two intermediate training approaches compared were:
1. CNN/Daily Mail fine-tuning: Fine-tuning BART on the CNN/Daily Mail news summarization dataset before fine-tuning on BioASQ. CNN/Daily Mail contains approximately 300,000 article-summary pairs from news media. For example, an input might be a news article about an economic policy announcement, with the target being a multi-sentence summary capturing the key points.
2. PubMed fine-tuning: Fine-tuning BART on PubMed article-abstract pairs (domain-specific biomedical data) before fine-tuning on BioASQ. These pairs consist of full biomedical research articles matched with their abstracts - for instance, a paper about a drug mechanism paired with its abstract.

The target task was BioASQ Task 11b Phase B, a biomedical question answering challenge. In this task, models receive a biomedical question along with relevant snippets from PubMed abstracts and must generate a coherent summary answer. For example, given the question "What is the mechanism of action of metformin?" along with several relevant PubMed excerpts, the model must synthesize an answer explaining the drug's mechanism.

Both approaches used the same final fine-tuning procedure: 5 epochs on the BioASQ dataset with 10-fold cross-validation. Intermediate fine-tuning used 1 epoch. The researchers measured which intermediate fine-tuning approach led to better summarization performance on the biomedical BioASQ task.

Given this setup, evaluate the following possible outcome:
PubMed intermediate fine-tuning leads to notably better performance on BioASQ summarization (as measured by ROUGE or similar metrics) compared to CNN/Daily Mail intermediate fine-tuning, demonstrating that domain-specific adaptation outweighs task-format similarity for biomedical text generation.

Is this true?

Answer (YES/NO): NO